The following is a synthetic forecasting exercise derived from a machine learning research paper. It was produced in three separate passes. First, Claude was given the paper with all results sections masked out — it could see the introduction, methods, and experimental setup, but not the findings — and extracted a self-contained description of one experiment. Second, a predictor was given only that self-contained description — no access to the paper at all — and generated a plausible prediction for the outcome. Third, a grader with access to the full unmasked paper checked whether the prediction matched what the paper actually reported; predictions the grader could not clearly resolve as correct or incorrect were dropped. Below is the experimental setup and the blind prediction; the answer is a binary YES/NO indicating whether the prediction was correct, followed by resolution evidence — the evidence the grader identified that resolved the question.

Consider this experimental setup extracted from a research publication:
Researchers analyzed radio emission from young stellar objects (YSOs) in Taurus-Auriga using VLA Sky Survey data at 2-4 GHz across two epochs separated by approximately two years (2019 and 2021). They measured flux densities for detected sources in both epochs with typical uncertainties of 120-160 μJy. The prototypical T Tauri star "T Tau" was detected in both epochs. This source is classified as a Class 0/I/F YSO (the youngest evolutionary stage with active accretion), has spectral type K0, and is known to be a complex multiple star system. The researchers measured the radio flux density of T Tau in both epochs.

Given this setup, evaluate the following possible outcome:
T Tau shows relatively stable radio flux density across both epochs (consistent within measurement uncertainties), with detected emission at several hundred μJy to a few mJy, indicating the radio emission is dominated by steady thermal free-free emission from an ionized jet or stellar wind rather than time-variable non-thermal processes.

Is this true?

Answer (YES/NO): NO